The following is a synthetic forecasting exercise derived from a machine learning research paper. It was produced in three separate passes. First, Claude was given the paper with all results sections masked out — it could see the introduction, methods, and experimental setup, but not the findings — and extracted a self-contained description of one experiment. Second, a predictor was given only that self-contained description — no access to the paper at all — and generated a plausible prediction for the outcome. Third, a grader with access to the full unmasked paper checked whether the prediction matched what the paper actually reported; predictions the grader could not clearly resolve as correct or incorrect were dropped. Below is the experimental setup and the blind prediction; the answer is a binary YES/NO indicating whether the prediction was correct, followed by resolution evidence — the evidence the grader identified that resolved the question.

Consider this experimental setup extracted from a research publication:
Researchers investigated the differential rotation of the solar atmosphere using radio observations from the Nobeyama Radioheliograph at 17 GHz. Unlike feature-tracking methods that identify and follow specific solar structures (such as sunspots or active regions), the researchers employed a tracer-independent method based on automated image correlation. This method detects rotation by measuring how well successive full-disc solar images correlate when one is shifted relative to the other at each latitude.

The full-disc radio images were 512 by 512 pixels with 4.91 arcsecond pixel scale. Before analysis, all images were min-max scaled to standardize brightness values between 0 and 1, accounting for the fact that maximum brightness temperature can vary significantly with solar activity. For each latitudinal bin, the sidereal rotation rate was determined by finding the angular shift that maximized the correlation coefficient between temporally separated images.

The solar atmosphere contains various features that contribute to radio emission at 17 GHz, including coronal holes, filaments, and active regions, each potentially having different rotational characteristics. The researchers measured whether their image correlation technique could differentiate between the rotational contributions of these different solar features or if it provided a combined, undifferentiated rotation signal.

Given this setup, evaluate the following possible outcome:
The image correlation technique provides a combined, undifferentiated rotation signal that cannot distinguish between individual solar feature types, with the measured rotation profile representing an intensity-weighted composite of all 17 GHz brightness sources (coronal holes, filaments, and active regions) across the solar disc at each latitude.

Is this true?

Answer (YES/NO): YES